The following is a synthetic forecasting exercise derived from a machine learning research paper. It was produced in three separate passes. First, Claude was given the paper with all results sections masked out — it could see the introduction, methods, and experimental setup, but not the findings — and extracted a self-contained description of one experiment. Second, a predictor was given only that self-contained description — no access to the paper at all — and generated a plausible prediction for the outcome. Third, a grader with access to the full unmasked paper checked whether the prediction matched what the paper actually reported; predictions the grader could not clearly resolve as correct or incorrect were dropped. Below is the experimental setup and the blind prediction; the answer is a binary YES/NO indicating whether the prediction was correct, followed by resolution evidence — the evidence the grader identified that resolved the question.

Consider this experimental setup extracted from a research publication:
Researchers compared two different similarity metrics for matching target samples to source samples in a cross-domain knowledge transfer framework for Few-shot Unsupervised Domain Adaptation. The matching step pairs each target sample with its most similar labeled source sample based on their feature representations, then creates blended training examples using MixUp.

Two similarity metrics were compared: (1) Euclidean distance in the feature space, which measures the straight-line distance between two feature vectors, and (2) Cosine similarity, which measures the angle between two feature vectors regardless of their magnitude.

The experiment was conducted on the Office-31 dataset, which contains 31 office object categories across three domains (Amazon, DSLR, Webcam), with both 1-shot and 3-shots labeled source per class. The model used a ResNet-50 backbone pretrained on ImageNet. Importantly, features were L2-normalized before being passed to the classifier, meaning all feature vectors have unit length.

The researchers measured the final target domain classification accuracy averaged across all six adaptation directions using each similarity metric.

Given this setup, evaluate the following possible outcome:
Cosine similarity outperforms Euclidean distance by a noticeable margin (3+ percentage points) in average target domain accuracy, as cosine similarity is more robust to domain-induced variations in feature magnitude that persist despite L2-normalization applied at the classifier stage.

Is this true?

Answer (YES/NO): NO